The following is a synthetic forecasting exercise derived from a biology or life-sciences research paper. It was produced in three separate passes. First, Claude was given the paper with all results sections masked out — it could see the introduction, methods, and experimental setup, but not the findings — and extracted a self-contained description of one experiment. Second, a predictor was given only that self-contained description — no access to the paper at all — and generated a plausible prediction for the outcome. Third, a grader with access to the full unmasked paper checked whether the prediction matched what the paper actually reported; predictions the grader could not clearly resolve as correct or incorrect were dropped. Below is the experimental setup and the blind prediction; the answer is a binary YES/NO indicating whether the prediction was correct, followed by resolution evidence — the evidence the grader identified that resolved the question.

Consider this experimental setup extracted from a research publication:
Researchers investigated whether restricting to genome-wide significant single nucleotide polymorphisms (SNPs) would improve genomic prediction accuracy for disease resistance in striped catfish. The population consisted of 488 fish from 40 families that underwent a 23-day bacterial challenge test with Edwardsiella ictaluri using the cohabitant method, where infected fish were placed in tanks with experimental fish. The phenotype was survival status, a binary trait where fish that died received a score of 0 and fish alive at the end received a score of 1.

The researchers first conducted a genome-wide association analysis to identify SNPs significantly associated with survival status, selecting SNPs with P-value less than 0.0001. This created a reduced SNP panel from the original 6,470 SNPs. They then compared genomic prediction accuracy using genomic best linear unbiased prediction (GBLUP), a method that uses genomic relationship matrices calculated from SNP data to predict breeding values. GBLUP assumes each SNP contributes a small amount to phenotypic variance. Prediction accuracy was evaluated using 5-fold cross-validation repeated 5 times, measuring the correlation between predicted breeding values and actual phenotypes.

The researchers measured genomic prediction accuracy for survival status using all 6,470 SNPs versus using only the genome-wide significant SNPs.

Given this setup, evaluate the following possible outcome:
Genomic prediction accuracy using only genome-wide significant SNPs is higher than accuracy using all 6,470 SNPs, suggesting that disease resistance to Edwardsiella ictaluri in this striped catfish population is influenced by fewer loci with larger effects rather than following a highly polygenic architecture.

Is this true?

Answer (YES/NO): NO